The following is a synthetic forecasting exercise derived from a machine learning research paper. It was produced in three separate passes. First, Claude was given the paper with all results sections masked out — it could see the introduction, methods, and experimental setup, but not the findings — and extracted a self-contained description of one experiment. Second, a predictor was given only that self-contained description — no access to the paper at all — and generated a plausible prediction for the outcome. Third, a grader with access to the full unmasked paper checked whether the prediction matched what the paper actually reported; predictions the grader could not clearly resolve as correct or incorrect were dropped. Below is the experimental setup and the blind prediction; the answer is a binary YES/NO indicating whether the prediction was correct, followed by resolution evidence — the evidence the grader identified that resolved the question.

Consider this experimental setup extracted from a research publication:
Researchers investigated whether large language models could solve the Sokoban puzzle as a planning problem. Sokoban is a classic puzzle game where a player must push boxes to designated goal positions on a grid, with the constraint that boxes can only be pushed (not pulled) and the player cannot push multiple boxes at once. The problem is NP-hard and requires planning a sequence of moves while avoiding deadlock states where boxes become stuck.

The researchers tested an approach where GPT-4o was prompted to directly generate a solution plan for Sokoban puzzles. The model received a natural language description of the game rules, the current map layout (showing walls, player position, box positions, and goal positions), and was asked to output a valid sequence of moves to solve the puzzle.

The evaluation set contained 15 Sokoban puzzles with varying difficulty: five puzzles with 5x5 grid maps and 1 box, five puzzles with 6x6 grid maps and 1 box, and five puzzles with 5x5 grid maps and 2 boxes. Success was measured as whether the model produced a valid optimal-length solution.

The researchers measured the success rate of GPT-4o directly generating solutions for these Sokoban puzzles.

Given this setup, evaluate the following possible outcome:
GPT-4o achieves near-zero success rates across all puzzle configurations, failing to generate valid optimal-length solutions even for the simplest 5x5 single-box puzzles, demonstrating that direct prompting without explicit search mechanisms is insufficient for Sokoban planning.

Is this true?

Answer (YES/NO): YES